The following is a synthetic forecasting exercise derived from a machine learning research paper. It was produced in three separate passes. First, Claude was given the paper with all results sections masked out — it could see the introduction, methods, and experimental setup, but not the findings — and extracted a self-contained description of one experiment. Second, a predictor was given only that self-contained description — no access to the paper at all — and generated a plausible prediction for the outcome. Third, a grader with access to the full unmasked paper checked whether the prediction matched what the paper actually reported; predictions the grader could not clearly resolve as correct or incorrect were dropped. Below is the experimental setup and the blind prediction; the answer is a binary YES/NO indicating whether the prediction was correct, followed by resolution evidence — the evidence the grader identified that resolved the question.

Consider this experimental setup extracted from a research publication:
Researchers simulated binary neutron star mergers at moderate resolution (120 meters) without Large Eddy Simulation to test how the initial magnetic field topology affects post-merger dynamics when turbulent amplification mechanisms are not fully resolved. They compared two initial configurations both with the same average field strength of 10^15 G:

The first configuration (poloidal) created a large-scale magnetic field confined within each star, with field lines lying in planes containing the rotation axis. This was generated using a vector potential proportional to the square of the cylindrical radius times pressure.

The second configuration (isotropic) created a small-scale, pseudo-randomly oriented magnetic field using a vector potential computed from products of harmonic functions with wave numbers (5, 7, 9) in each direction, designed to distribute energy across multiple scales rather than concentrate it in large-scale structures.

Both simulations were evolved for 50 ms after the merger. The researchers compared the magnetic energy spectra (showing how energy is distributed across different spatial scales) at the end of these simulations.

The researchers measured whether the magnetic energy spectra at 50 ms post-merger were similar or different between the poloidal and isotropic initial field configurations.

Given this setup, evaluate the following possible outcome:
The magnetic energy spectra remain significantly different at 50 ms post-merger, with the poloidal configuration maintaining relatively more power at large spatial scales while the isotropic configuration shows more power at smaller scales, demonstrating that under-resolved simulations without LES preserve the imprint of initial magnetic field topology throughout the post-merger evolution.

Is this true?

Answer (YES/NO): YES